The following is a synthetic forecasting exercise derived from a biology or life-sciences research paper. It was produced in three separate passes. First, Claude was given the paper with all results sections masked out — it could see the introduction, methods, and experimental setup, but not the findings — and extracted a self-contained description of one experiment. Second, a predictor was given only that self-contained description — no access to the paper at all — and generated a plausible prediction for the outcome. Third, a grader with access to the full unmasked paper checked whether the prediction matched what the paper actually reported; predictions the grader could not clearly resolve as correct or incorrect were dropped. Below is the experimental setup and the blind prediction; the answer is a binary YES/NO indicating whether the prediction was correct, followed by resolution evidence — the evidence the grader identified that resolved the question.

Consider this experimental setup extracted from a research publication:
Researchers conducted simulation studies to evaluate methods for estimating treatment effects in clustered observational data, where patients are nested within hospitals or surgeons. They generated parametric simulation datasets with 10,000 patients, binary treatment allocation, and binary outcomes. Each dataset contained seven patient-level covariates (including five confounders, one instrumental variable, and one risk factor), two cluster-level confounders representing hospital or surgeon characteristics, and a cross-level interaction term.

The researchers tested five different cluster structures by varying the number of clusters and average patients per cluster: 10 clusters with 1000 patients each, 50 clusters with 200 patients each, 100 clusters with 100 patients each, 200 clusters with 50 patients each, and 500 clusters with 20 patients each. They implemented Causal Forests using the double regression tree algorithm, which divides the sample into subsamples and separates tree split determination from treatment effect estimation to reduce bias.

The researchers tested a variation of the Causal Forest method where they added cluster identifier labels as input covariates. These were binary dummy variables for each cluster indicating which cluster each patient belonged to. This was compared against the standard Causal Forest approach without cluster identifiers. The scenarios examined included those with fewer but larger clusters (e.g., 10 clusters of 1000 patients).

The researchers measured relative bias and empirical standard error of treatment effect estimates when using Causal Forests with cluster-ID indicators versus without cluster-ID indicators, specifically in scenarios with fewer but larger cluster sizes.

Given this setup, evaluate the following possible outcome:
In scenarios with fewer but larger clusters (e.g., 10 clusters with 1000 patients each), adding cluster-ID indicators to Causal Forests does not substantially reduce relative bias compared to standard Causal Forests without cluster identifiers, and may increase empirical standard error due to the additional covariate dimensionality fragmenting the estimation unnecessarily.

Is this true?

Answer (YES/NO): YES